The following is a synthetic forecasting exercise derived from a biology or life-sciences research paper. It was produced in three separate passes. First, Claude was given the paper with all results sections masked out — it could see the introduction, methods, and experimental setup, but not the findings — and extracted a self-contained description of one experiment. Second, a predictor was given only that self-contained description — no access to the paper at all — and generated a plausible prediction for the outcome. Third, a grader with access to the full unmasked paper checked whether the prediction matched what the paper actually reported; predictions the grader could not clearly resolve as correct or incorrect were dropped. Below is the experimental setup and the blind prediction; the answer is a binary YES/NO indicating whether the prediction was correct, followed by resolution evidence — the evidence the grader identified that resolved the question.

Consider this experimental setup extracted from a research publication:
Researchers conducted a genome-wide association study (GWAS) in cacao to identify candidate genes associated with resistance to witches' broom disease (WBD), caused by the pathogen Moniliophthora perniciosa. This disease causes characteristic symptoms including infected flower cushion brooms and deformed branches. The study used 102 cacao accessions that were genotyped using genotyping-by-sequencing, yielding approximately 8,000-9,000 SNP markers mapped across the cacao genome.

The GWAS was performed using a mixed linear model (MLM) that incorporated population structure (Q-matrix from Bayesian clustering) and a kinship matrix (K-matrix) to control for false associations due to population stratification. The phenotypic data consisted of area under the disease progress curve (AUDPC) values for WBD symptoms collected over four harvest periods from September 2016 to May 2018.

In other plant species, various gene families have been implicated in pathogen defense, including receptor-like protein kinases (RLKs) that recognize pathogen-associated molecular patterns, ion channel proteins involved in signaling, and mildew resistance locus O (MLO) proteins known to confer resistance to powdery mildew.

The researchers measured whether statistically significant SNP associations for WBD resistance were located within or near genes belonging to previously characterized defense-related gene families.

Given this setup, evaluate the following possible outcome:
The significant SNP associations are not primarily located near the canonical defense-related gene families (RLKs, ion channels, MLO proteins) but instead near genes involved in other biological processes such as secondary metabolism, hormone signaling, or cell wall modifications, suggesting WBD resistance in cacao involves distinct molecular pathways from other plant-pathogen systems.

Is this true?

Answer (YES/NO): NO